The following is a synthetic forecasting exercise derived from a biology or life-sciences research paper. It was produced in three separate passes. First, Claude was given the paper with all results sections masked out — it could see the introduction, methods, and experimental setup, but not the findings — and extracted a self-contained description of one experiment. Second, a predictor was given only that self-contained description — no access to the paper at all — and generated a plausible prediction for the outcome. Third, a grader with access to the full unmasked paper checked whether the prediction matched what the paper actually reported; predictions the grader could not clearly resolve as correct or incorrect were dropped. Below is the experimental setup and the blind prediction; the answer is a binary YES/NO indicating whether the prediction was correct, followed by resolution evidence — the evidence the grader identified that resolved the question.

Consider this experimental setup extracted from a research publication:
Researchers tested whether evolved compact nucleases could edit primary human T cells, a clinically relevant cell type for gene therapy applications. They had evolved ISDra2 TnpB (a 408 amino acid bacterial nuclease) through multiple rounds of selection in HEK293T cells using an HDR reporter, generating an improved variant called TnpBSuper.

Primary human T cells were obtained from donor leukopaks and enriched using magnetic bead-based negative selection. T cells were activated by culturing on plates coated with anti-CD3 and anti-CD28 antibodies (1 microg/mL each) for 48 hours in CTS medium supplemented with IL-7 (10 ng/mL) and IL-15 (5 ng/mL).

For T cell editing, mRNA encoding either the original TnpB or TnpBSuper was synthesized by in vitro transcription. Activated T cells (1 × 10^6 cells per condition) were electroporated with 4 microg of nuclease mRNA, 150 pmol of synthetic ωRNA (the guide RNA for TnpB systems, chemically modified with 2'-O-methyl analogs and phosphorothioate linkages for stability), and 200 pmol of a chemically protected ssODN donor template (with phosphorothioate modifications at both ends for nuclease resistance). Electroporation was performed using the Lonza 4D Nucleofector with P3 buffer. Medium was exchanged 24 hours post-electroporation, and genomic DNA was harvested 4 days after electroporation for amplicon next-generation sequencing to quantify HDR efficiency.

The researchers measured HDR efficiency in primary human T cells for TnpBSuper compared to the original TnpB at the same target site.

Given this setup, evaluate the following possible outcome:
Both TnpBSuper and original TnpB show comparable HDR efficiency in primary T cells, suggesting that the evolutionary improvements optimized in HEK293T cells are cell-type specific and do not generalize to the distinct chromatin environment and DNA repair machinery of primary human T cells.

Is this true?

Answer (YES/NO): NO